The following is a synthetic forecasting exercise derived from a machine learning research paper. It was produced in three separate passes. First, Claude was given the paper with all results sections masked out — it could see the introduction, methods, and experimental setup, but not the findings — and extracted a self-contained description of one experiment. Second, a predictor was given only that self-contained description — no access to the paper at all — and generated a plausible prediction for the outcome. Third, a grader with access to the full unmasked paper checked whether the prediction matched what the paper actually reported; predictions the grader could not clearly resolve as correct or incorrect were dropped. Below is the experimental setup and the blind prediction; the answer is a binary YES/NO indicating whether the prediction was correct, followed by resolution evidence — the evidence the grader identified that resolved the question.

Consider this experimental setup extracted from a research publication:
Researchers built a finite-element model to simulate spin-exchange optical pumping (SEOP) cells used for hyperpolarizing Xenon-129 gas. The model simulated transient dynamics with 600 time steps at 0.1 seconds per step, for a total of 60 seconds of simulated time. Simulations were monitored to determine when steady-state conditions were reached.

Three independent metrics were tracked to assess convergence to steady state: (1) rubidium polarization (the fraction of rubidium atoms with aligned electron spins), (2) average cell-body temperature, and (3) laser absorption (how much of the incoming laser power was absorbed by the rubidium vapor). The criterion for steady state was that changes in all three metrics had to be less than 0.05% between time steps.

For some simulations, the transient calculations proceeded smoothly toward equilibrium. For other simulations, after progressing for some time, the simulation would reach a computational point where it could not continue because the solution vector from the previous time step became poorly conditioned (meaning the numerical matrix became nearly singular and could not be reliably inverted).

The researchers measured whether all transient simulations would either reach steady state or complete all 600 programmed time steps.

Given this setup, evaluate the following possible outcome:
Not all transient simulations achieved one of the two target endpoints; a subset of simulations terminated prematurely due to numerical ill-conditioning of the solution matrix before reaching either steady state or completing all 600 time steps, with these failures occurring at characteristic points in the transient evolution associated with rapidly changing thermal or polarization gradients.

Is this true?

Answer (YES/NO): YES